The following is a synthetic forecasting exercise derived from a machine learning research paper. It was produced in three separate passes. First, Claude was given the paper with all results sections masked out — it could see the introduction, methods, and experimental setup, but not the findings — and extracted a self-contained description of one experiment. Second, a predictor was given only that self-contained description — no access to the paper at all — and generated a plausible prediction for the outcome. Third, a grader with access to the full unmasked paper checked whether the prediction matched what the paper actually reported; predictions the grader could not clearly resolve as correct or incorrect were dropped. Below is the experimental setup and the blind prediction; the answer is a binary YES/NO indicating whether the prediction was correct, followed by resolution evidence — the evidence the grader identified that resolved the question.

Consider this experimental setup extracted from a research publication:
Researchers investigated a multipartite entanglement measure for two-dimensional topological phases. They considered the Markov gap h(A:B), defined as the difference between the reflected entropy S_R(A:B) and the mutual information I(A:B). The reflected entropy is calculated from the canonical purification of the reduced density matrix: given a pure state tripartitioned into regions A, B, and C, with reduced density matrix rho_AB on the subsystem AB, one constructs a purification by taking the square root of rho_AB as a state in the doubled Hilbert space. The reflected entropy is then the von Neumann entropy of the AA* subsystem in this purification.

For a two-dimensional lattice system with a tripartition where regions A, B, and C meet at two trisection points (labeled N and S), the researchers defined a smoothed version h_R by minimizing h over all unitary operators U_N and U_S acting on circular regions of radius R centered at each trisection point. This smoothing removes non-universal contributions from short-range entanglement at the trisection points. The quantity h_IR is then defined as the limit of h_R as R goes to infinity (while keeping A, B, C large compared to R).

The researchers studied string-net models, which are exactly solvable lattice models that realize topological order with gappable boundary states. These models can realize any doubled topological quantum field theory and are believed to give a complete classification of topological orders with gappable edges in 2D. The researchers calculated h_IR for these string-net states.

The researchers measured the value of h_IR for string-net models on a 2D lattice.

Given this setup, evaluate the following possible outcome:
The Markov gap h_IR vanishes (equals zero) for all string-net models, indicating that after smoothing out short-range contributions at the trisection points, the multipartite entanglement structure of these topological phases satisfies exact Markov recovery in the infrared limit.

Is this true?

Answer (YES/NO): YES